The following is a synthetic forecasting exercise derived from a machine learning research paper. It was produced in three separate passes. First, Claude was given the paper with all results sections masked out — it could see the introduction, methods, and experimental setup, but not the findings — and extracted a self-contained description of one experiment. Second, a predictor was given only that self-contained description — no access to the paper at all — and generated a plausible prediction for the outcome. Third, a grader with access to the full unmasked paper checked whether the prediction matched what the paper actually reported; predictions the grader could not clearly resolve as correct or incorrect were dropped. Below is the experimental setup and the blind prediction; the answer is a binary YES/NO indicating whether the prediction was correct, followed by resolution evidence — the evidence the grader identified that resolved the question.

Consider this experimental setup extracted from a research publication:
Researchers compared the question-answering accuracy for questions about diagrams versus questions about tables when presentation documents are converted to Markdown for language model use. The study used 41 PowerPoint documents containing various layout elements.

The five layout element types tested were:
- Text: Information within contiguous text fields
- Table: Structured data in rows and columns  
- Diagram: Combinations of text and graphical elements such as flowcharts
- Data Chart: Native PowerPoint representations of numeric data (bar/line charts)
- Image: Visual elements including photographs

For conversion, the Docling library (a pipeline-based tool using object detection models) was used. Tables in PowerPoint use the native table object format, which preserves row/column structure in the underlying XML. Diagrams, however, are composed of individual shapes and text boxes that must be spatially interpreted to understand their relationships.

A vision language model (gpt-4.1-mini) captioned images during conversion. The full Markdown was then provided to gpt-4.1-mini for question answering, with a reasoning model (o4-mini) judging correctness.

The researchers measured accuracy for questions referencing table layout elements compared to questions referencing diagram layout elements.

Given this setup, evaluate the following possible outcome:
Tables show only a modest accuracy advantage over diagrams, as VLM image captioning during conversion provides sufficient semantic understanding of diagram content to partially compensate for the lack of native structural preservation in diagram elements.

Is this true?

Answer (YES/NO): NO